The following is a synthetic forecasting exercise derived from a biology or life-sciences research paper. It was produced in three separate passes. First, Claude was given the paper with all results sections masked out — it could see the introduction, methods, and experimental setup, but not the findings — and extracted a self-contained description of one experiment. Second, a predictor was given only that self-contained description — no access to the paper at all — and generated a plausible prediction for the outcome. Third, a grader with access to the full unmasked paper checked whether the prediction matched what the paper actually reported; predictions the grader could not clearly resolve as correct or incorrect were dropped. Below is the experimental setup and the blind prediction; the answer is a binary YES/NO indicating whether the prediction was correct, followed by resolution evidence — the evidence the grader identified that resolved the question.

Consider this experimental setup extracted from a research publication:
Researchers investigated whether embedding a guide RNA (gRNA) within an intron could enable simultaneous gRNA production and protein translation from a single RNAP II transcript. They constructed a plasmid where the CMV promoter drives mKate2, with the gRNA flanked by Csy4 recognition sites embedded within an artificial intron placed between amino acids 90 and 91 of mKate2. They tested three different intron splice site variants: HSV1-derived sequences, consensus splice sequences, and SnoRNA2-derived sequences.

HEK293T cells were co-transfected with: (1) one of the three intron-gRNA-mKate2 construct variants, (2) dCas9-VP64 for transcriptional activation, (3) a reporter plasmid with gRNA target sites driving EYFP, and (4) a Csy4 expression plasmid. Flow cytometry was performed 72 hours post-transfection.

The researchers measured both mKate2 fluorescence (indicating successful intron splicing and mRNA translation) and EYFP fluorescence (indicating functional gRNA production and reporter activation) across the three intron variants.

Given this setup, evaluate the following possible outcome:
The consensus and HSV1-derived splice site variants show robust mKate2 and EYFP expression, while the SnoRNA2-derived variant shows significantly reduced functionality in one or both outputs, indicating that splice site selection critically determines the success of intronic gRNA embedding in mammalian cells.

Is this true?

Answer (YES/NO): YES